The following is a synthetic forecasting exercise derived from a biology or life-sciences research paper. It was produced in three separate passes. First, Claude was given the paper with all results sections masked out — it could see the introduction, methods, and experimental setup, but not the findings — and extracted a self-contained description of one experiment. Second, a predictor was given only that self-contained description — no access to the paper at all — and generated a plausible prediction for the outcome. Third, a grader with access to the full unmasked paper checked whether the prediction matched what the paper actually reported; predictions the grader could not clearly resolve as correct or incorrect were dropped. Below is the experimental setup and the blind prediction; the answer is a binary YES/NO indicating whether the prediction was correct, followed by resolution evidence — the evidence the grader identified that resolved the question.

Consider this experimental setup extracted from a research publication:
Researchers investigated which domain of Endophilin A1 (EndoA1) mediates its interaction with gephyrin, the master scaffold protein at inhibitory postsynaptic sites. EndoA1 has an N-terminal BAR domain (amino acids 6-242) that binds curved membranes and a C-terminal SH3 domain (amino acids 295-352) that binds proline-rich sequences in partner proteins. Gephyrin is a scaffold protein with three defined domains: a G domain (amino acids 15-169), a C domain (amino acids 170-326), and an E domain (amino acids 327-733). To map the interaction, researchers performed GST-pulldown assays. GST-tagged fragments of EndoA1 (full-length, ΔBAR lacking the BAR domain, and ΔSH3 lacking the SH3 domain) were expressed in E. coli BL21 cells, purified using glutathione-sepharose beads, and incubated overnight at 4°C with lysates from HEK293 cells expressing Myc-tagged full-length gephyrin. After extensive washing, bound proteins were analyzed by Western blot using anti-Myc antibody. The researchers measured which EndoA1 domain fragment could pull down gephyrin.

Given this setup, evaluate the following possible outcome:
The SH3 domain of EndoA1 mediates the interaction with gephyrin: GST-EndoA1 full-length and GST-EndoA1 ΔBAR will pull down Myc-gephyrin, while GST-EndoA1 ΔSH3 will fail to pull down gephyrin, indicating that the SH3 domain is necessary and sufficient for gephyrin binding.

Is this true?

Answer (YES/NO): NO